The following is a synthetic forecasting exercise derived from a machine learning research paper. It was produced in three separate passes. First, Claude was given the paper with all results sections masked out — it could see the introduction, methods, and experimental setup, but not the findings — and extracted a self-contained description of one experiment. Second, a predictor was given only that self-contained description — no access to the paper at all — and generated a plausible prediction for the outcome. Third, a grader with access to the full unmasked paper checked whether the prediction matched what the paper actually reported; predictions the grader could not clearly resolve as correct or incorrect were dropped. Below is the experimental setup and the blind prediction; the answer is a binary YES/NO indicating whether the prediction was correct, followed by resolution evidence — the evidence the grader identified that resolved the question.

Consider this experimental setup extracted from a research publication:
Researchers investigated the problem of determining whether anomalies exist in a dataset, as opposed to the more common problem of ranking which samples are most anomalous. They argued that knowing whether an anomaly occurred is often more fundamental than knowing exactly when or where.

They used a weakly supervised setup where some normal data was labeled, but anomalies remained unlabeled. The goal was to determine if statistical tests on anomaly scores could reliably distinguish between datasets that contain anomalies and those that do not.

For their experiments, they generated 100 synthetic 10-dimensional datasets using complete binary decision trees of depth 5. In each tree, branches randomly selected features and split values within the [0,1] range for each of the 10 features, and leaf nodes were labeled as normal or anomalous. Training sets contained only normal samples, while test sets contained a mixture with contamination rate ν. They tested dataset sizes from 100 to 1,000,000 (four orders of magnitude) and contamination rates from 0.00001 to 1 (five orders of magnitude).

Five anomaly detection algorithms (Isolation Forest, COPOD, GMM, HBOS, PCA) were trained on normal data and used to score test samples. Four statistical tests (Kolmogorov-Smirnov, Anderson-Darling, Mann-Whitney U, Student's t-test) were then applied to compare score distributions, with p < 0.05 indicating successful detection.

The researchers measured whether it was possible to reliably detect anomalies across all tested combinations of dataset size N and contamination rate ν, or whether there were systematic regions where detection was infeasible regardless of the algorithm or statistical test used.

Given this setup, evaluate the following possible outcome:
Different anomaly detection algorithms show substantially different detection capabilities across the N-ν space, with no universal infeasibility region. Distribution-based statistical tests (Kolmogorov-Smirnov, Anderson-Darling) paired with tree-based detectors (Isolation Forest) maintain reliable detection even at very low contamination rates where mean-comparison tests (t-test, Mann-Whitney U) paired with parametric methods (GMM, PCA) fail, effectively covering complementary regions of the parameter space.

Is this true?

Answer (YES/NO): NO